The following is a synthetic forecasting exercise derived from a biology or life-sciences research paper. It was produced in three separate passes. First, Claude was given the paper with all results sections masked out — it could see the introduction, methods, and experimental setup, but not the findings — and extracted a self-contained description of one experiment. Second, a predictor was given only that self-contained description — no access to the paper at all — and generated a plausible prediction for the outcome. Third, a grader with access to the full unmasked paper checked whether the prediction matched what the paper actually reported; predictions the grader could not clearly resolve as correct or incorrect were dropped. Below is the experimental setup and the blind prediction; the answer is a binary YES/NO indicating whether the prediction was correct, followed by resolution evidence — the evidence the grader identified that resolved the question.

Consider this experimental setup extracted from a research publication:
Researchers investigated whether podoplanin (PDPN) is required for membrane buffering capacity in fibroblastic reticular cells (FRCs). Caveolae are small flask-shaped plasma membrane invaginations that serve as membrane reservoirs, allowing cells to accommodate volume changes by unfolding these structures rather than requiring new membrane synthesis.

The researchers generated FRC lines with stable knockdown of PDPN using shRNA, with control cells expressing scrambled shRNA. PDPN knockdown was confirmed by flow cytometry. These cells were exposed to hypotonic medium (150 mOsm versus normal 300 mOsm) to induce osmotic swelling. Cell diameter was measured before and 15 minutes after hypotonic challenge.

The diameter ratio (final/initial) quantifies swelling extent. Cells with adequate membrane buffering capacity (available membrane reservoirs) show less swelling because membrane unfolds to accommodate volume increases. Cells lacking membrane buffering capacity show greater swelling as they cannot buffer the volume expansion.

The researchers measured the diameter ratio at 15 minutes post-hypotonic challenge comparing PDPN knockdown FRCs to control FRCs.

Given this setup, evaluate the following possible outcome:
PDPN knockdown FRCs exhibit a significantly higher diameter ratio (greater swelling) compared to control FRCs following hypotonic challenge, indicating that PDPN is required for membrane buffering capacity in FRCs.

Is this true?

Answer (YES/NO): NO